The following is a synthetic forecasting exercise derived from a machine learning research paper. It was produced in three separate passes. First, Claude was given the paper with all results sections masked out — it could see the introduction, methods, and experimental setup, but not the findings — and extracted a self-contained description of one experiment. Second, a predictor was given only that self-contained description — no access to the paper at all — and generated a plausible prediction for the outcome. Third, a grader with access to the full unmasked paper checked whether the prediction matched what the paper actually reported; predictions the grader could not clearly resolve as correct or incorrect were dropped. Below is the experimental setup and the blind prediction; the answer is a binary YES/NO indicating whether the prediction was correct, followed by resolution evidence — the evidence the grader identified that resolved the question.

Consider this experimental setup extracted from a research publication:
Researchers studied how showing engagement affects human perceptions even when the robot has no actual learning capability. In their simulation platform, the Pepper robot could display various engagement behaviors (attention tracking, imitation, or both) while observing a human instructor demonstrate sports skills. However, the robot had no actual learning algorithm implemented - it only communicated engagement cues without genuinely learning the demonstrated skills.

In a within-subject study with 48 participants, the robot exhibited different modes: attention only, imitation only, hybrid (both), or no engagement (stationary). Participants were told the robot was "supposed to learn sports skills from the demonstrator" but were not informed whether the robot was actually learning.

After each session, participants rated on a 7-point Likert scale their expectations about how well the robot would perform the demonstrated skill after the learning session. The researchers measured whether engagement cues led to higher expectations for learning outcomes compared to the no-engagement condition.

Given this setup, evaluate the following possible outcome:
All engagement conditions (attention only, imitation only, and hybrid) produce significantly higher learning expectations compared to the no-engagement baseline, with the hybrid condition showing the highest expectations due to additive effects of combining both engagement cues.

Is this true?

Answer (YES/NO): YES